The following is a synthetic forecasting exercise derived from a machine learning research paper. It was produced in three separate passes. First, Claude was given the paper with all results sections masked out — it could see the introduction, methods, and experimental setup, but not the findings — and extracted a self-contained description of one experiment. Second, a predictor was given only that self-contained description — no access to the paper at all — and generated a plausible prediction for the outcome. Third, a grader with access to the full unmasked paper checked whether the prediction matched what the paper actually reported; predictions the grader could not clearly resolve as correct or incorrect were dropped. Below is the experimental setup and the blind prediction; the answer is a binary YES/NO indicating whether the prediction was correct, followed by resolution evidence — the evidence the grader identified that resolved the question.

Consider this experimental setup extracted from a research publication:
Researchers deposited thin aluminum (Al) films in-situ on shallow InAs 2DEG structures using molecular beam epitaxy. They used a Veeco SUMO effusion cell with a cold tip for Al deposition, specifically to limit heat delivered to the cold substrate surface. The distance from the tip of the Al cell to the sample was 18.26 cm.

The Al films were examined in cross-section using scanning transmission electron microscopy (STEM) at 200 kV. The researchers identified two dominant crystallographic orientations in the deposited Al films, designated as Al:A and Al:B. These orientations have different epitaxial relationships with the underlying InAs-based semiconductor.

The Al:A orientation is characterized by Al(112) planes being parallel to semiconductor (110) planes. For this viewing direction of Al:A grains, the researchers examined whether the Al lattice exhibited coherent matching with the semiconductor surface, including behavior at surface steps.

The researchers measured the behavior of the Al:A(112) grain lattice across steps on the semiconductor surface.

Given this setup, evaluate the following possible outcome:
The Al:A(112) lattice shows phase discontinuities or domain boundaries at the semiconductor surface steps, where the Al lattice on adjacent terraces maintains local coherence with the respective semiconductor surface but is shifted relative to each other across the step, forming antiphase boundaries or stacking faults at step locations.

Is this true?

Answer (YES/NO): NO